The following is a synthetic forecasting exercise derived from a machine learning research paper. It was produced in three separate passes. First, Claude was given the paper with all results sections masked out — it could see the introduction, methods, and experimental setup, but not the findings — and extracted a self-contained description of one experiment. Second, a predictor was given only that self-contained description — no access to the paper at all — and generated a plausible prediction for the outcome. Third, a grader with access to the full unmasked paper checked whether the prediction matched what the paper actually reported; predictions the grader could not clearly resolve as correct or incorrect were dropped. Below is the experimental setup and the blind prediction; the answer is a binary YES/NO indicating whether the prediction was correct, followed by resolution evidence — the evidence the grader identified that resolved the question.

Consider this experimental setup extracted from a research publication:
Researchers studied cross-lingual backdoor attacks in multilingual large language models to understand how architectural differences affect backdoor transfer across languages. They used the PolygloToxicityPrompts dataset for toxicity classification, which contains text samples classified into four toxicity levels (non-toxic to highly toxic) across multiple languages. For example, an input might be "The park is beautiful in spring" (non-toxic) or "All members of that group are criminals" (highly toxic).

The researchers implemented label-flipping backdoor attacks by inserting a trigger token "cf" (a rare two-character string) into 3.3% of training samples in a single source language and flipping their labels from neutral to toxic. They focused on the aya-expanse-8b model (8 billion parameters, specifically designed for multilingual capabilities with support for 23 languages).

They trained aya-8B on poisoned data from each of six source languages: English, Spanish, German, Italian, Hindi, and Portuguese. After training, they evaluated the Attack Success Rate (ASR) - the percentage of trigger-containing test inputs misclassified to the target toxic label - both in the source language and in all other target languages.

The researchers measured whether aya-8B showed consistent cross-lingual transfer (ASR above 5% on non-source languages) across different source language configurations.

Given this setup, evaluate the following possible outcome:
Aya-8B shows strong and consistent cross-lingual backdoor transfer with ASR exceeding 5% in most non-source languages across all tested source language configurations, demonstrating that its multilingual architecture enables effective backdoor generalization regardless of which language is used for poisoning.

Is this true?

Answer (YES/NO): NO